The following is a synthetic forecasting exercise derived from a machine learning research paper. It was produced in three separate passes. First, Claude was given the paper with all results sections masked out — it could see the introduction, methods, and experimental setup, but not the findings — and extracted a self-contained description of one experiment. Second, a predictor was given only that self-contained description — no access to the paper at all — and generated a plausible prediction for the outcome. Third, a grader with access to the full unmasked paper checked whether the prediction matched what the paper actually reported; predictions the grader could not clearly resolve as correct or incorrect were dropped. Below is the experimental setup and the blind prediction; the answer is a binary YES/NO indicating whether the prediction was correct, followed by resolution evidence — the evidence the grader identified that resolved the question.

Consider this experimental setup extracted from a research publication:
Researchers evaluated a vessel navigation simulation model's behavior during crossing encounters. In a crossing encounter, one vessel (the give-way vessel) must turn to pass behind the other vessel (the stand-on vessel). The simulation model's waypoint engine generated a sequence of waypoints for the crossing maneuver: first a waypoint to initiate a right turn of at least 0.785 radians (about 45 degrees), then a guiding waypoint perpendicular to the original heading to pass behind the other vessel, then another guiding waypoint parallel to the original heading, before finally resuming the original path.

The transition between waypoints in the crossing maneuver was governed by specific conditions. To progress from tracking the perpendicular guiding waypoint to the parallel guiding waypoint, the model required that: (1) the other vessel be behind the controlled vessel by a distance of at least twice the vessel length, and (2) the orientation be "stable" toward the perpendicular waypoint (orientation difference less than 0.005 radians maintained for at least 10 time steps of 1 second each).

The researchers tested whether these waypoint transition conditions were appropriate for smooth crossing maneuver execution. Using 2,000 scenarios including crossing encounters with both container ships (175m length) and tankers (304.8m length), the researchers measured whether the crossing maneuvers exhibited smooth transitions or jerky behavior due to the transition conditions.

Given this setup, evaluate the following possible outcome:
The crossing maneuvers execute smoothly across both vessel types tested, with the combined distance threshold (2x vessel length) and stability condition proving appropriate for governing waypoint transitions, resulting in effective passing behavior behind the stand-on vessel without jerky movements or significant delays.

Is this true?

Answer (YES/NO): NO